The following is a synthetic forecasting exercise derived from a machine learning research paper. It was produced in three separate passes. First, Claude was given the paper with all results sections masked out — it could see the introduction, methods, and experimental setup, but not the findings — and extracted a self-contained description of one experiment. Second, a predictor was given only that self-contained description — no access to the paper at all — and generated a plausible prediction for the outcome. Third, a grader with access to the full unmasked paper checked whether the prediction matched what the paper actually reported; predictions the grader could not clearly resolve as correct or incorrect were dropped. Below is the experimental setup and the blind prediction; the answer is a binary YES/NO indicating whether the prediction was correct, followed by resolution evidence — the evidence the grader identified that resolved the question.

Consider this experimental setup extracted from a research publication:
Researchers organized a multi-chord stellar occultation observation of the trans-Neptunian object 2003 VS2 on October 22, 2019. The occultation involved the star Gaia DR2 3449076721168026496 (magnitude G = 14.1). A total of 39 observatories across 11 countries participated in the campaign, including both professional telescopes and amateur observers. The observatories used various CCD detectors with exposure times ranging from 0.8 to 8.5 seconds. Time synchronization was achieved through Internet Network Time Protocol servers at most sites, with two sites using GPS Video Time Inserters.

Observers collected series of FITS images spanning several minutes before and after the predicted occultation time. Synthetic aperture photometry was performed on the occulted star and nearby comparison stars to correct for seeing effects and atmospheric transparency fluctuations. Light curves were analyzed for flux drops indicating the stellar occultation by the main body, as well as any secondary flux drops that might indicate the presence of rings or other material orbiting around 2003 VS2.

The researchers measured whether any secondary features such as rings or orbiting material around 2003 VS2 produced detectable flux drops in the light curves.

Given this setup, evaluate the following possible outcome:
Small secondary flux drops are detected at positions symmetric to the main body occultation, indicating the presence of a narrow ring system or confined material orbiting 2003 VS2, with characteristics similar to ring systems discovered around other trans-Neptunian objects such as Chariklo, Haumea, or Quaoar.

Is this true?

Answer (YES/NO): NO